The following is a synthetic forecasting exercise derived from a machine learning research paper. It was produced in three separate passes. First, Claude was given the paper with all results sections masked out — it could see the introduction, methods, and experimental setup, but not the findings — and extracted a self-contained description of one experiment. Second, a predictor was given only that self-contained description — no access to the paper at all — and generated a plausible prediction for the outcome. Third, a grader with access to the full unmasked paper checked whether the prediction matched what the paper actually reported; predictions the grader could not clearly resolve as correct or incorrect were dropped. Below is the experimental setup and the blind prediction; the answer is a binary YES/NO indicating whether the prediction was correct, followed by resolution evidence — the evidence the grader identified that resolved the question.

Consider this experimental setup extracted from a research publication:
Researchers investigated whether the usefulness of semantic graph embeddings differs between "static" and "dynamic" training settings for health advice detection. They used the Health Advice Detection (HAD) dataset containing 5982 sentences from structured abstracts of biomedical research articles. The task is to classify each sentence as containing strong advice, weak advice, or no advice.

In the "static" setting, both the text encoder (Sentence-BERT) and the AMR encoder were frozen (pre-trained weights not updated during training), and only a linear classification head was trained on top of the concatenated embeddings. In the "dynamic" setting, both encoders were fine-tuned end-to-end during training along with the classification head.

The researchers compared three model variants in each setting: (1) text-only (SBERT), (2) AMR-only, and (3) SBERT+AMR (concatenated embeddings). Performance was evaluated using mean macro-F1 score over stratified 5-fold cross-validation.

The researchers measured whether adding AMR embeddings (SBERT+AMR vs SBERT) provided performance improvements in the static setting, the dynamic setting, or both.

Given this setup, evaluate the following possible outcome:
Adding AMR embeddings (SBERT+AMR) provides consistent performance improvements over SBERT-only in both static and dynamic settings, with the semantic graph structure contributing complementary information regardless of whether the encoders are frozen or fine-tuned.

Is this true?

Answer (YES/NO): NO